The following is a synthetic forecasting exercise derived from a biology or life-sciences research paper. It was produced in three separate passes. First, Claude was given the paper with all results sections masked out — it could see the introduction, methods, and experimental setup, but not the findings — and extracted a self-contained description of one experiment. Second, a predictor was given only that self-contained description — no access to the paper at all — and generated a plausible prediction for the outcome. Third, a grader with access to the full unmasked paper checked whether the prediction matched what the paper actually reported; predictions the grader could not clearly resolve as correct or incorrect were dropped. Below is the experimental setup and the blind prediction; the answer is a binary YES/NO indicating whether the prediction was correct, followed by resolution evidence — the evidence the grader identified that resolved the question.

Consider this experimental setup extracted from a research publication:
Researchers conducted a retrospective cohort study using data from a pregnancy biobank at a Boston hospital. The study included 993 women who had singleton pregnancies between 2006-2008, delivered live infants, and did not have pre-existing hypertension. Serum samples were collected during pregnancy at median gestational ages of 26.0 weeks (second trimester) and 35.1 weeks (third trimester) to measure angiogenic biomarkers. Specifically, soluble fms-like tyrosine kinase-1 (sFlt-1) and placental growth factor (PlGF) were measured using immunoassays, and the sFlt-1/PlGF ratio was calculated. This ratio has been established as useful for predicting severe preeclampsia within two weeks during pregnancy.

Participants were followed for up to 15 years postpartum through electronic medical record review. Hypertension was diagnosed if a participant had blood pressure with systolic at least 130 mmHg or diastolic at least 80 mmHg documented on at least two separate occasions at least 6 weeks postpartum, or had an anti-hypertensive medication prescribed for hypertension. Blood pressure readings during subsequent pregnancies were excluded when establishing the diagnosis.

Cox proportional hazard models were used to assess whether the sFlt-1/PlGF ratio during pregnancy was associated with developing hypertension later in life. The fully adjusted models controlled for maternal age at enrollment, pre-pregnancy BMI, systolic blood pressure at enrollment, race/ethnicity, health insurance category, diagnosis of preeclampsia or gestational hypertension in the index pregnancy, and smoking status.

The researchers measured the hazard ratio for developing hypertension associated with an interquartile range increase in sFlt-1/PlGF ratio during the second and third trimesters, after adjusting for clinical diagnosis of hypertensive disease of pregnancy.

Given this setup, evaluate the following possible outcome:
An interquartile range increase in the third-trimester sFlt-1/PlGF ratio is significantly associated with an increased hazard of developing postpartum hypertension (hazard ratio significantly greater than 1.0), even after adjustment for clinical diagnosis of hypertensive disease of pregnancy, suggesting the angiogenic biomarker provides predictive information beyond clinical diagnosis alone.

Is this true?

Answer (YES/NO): NO